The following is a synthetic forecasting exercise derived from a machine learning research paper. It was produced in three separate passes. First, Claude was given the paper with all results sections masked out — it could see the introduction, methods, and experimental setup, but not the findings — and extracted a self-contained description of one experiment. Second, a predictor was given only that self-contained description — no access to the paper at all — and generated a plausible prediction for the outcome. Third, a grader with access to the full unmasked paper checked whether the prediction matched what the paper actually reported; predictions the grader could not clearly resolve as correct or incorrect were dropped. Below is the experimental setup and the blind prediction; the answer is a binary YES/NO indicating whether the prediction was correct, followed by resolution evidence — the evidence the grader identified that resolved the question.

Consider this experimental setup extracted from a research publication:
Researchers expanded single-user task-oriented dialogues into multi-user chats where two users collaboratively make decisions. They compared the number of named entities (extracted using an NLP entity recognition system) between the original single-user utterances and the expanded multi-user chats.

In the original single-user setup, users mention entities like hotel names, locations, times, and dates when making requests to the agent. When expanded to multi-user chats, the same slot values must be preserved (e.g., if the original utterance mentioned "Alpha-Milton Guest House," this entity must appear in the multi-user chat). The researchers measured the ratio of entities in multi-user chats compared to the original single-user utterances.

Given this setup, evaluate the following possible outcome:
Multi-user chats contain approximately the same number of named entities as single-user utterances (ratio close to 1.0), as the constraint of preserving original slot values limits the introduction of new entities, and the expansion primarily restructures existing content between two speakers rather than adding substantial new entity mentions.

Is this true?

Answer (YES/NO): NO